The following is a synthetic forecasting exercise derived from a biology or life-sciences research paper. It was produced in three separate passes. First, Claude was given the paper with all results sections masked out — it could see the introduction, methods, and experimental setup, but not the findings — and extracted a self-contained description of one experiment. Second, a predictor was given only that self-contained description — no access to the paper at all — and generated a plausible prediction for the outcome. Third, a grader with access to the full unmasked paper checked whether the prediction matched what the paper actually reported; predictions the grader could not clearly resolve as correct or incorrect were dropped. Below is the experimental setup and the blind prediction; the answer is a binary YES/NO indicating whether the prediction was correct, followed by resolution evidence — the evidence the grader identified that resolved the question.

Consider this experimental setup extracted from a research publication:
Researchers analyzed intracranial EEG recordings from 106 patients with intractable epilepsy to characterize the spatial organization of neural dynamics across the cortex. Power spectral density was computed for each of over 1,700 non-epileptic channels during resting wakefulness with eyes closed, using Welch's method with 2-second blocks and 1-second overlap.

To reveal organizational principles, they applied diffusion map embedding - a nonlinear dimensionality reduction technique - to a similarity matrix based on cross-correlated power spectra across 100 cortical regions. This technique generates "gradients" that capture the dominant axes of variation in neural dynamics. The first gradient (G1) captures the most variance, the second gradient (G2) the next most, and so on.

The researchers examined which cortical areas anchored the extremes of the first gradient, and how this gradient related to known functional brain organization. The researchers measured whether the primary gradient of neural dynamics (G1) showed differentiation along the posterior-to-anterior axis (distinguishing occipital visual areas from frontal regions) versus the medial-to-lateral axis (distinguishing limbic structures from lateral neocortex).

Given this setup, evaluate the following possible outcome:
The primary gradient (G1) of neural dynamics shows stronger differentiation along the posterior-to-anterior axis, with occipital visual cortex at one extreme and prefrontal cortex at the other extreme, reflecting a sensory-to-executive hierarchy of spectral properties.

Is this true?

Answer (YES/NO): NO